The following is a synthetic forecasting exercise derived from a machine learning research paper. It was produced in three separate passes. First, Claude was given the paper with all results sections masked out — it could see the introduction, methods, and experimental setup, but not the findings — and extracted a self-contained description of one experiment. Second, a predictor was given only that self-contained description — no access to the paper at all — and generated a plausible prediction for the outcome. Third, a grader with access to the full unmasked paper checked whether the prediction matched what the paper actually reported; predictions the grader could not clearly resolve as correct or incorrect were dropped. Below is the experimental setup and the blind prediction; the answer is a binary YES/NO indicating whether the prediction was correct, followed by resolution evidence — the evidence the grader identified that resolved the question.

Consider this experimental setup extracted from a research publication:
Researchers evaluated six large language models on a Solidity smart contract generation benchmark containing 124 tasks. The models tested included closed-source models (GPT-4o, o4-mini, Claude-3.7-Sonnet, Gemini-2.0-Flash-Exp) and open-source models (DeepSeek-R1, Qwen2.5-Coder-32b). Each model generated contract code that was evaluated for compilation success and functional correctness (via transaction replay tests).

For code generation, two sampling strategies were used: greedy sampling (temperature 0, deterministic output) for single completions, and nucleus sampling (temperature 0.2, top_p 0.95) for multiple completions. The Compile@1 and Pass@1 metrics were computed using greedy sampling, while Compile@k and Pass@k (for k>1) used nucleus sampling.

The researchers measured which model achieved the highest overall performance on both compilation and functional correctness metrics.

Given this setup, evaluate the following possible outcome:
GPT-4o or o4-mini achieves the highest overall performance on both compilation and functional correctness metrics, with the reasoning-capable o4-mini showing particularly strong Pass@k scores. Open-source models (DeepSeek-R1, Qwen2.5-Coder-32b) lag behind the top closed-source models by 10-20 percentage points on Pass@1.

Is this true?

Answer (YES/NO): NO